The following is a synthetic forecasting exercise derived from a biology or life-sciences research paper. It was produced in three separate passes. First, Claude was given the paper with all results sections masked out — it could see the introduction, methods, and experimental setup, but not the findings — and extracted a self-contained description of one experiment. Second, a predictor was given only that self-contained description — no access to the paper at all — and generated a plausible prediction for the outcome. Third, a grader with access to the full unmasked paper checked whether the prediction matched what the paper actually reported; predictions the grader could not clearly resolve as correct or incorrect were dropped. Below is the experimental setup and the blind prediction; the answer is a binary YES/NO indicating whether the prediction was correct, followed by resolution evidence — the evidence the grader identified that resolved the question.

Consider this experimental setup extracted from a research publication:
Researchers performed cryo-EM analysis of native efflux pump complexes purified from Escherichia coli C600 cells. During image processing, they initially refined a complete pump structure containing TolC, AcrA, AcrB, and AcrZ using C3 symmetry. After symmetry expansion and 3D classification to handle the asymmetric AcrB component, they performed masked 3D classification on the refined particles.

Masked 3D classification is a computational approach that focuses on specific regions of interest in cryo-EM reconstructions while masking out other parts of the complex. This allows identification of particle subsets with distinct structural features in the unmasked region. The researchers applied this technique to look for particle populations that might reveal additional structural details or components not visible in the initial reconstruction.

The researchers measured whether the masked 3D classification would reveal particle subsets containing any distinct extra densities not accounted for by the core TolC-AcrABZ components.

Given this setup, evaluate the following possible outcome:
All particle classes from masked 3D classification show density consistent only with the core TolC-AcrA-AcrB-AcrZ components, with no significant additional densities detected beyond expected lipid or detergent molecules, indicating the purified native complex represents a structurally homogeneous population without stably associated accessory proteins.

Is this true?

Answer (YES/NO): NO